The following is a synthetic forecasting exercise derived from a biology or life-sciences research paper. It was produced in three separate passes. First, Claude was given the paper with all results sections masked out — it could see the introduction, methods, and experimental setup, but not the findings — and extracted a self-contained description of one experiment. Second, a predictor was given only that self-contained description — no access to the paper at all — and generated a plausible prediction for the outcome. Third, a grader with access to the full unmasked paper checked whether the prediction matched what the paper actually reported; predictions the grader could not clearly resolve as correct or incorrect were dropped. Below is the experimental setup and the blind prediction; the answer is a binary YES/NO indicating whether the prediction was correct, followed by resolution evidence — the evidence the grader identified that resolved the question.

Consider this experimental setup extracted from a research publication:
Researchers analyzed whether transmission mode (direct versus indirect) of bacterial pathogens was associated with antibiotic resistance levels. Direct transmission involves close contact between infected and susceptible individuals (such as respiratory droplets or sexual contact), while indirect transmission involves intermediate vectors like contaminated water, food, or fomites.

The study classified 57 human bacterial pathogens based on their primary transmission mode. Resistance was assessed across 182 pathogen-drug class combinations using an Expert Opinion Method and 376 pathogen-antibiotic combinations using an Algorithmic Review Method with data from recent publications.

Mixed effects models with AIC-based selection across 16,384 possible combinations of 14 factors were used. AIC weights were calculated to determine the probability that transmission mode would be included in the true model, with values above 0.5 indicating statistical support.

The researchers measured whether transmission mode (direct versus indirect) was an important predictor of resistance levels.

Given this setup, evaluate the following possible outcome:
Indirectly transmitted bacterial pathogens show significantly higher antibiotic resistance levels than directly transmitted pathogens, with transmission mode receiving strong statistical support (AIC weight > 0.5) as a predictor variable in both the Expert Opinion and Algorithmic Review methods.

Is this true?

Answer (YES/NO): YES